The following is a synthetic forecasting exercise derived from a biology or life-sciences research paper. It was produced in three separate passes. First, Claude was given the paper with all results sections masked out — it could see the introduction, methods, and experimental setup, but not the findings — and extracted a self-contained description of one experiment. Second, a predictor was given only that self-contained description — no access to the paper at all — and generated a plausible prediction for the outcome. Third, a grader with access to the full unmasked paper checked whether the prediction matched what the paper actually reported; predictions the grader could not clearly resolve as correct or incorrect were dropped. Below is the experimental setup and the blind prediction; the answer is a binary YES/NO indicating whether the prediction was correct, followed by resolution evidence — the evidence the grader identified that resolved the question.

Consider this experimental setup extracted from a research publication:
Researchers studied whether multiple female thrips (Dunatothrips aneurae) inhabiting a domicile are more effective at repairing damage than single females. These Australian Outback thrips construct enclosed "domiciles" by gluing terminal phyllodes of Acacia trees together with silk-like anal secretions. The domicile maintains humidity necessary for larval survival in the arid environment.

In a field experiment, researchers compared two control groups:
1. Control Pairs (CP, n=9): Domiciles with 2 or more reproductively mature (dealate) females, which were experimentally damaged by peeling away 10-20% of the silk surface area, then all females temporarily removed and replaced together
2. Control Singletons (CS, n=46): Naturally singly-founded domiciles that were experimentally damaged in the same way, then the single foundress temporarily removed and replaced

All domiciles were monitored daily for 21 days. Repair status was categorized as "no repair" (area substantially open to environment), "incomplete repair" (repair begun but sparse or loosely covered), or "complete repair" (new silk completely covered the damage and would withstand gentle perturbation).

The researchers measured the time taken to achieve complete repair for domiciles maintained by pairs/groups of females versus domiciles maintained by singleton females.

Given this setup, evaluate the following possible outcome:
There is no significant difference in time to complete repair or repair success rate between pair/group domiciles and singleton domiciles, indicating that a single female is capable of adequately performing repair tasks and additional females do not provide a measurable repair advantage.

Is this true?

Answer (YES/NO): YES